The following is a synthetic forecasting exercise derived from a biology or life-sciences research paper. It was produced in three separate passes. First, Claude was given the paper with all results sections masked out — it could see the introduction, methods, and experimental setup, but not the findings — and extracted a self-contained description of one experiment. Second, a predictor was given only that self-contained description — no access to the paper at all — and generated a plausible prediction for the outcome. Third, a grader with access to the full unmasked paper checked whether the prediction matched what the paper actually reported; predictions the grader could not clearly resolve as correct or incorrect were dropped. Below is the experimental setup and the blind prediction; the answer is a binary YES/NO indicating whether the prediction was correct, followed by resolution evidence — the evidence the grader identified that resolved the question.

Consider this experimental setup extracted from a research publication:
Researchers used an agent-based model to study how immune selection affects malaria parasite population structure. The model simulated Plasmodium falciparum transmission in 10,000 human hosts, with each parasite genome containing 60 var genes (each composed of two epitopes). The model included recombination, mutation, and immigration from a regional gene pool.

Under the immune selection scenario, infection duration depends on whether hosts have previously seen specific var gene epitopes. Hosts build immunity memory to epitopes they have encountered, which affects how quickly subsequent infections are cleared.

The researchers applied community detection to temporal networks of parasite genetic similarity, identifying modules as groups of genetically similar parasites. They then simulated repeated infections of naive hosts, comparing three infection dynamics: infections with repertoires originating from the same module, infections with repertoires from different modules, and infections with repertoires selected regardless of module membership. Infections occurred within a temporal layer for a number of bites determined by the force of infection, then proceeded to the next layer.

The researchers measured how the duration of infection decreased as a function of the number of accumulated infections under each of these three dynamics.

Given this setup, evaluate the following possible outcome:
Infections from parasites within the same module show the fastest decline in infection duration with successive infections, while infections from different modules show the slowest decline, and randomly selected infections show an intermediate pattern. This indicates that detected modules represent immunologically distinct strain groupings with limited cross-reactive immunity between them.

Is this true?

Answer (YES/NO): NO